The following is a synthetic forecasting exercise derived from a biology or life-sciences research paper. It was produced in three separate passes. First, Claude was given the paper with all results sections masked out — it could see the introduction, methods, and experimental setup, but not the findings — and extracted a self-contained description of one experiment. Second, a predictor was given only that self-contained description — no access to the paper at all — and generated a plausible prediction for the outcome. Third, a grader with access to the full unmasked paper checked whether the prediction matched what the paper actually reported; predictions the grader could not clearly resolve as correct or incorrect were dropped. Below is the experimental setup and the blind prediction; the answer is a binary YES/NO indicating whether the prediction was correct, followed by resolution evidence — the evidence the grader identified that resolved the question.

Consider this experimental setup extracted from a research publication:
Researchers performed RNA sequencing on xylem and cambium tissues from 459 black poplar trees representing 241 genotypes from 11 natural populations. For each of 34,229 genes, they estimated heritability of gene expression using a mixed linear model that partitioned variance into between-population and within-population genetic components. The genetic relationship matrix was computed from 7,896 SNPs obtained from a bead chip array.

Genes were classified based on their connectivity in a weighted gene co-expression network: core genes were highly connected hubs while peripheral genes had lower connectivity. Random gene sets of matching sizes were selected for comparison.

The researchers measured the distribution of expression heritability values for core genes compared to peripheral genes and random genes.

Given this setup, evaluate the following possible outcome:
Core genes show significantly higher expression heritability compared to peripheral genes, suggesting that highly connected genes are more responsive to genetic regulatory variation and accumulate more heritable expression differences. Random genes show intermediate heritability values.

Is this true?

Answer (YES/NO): NO